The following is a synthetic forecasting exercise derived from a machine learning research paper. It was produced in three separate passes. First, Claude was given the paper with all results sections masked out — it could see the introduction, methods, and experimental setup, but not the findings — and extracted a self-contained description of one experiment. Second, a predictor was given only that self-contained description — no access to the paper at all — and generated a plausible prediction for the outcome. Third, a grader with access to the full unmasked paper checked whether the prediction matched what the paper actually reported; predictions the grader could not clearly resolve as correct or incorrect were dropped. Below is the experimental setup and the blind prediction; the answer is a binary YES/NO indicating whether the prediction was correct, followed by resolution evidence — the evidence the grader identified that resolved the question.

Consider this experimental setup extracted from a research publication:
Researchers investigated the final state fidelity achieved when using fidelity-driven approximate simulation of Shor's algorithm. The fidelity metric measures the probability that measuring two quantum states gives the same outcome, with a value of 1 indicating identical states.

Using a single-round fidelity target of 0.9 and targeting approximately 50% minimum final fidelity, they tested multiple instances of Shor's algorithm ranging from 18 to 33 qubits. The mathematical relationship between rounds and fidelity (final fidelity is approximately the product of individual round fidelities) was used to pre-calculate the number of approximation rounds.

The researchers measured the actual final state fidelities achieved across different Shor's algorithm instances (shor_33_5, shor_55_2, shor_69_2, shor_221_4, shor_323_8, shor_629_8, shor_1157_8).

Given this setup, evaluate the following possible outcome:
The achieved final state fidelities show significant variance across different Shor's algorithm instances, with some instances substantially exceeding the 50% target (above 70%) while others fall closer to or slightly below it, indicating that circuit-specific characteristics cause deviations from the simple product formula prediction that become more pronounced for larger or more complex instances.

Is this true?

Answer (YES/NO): NO